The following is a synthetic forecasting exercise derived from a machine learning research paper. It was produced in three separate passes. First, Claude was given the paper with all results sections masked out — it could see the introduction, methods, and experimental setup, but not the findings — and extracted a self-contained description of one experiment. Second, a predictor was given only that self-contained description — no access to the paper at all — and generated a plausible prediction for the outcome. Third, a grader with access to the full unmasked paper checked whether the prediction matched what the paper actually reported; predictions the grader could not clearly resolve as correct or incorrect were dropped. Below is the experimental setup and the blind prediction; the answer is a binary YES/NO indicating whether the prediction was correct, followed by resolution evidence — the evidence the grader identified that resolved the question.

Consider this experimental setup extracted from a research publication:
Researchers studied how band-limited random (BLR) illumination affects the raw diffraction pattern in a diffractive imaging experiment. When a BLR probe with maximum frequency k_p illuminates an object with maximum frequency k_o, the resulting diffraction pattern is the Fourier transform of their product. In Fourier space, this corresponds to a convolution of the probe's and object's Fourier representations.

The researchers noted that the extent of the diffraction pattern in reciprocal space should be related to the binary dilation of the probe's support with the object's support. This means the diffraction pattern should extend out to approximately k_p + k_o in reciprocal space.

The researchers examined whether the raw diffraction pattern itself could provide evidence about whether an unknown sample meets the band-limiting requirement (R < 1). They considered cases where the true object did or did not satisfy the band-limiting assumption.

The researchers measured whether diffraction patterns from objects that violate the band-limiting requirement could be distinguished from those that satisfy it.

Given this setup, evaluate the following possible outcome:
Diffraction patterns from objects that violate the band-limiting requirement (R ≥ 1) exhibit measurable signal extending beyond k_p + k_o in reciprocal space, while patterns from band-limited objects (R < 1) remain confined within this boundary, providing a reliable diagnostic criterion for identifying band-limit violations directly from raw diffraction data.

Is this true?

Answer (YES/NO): YES